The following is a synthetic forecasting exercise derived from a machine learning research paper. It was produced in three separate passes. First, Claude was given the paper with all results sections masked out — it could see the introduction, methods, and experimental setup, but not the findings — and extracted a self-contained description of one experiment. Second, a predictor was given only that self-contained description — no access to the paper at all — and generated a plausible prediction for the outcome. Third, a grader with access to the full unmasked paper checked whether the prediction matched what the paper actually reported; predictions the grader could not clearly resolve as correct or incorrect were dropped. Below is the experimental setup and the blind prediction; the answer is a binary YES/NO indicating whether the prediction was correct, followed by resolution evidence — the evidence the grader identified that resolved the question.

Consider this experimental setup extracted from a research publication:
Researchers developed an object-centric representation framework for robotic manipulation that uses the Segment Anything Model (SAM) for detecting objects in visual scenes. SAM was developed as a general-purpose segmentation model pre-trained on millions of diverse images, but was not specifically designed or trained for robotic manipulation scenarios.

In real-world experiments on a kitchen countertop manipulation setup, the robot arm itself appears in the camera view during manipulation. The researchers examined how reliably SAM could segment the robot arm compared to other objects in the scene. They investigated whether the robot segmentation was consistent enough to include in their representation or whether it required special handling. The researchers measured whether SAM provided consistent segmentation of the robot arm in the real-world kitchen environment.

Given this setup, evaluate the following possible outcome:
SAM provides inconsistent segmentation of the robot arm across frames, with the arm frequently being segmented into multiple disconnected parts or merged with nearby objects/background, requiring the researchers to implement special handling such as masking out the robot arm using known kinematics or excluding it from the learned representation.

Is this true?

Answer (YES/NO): NO